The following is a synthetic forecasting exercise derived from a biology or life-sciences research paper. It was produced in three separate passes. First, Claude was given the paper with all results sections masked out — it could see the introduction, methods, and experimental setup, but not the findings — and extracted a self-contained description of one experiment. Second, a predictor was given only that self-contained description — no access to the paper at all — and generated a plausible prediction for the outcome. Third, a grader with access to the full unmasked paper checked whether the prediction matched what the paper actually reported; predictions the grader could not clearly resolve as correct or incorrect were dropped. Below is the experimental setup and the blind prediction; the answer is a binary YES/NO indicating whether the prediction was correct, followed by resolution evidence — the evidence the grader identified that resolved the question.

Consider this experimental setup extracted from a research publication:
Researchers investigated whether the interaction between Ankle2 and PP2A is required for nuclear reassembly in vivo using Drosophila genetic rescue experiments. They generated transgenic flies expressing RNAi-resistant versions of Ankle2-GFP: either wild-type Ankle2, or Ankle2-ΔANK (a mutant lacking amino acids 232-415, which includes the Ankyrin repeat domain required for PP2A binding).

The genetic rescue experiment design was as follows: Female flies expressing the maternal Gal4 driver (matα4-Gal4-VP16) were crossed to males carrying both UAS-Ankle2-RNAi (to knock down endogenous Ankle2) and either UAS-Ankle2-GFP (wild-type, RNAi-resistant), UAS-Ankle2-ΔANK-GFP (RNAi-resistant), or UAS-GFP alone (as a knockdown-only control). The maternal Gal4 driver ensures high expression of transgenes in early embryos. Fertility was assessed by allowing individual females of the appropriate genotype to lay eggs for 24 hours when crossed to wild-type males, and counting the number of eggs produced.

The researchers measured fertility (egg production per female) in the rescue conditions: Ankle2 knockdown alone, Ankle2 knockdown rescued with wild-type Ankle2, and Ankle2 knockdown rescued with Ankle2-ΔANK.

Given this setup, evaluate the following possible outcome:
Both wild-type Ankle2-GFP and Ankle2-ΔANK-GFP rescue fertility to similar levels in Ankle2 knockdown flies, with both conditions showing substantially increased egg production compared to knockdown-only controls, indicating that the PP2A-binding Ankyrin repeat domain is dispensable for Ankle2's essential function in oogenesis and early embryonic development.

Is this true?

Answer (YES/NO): NO